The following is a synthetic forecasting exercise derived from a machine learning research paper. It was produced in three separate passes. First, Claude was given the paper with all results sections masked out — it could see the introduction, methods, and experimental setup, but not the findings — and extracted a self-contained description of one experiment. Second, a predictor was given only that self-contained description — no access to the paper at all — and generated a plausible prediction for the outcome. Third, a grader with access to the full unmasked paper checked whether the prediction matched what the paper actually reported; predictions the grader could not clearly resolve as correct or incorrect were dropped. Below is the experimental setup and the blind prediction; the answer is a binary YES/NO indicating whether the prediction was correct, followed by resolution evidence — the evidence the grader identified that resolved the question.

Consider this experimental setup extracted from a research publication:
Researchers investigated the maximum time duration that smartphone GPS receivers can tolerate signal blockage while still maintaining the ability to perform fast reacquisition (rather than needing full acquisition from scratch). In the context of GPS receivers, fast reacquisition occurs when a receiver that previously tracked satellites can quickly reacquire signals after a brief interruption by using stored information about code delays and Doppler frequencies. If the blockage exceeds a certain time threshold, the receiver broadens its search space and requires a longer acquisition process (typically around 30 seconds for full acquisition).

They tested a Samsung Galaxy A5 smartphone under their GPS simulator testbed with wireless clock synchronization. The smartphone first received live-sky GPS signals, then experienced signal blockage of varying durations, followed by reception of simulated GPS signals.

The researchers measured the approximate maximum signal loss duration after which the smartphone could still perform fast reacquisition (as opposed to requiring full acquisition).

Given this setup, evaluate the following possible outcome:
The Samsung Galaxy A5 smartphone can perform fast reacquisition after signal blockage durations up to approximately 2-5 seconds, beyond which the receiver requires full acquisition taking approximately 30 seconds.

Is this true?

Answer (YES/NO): NO